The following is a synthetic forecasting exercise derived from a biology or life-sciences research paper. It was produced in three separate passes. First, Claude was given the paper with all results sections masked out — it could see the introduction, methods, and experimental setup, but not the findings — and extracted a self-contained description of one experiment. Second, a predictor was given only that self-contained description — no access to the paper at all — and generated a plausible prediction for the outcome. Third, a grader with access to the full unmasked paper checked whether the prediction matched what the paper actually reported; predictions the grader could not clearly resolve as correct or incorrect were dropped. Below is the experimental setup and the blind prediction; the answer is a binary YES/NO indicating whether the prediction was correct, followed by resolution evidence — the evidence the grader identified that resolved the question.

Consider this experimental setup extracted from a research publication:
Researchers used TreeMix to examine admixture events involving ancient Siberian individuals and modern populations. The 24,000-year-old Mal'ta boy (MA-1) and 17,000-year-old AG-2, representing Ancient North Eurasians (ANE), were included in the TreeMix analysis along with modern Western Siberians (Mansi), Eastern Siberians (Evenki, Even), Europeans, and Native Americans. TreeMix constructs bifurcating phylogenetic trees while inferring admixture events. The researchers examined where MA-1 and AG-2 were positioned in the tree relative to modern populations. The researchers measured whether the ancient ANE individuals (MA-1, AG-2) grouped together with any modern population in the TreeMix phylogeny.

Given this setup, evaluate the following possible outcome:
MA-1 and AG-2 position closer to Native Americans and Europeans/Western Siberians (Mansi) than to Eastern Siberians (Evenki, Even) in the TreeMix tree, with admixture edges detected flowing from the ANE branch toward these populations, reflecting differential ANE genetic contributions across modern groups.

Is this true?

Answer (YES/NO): NO